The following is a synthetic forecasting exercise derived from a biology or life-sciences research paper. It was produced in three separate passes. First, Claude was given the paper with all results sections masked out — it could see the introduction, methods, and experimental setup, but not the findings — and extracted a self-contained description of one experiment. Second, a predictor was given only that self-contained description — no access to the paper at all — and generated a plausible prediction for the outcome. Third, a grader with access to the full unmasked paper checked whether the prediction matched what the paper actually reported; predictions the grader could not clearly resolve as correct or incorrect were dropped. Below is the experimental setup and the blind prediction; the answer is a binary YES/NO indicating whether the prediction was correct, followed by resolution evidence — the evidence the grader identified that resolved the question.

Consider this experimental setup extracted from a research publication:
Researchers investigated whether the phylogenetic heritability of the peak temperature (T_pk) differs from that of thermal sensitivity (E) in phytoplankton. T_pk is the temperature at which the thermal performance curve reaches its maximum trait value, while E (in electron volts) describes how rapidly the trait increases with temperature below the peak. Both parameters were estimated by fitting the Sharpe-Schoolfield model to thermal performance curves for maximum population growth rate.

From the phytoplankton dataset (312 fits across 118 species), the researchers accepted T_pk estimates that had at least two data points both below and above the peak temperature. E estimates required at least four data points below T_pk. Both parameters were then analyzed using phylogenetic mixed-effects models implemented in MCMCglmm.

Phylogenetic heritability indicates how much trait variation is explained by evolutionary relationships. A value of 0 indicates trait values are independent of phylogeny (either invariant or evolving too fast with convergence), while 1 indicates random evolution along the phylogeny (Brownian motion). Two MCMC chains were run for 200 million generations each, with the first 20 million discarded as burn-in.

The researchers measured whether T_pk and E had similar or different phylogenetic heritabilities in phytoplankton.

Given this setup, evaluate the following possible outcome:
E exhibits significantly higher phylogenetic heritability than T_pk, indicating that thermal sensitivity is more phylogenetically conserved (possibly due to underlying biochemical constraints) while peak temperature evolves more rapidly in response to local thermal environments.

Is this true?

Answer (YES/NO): NO